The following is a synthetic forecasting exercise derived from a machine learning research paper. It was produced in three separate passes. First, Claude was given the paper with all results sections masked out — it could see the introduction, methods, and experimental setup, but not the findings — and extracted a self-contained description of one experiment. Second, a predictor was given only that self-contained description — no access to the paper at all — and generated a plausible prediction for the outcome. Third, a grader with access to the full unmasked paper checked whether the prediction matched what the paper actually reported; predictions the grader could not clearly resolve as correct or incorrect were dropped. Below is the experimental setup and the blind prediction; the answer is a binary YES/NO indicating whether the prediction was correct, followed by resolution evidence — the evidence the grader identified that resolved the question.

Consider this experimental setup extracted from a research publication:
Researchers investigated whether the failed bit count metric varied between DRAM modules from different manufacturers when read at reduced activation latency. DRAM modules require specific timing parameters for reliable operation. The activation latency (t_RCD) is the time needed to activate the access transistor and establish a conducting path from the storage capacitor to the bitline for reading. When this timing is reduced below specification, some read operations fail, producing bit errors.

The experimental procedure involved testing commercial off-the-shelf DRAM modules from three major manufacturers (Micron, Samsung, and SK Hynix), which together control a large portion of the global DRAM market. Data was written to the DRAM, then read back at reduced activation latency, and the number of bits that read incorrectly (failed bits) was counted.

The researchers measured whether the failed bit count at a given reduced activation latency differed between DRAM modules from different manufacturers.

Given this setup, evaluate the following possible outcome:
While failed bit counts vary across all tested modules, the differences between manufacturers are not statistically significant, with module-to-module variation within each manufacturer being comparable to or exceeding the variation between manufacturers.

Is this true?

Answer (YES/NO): NO